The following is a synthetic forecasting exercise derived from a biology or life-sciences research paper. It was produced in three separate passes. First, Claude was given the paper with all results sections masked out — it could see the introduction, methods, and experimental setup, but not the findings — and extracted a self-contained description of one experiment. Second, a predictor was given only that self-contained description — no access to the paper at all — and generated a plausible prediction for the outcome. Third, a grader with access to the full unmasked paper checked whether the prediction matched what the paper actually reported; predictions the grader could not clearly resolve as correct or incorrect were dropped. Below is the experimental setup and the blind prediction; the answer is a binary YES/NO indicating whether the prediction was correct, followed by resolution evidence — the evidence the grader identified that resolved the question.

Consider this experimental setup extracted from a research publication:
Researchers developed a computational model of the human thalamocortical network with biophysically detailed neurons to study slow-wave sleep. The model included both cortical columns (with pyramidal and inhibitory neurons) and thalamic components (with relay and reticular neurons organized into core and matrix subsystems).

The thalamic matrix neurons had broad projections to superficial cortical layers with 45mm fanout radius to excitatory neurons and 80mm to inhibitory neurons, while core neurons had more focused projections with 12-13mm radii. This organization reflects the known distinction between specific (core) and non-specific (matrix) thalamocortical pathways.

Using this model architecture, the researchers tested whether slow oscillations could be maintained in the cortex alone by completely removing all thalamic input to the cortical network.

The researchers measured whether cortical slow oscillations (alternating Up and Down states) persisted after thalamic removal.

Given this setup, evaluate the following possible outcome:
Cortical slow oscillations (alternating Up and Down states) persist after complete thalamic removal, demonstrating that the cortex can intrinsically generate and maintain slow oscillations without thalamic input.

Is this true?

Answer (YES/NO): YES